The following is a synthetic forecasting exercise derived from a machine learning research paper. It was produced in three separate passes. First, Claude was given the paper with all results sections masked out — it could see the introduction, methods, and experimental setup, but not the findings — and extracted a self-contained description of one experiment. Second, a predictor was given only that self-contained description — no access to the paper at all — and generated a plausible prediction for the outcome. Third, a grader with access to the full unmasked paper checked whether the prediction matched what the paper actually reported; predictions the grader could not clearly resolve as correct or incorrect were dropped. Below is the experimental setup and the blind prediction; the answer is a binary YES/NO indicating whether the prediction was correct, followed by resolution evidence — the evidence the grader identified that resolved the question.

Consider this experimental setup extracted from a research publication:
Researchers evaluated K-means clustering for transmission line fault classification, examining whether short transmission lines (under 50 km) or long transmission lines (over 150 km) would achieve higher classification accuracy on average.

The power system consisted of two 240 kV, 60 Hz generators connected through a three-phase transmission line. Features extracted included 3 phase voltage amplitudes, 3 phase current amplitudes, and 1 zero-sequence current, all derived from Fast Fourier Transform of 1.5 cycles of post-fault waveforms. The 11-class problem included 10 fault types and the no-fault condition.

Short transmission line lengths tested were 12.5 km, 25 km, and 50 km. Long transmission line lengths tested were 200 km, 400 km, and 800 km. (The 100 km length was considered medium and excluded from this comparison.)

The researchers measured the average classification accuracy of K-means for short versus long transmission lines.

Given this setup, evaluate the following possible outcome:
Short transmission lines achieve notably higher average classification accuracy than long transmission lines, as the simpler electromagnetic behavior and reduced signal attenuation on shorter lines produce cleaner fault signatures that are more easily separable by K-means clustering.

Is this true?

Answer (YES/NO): NO